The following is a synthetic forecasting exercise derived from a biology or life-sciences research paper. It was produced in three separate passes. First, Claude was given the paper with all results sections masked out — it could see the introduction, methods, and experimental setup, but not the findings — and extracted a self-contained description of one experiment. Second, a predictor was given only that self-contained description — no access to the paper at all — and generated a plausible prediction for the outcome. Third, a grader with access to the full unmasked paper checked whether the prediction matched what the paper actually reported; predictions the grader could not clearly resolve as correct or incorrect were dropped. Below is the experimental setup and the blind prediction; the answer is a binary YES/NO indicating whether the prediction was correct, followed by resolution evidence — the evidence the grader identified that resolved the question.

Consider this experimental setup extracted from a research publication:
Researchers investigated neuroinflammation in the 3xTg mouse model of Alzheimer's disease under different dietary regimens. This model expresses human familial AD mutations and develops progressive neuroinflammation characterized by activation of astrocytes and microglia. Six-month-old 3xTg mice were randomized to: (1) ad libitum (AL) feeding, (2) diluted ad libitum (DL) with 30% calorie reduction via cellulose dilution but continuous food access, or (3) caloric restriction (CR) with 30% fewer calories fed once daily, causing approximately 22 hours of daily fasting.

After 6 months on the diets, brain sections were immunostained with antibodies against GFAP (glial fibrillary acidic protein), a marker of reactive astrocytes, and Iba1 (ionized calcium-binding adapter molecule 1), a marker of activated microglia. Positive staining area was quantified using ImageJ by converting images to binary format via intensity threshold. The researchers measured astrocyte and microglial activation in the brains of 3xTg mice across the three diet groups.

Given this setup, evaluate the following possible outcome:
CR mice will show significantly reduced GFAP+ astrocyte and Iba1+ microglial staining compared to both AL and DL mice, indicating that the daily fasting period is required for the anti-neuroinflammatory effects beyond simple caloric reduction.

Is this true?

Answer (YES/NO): YES